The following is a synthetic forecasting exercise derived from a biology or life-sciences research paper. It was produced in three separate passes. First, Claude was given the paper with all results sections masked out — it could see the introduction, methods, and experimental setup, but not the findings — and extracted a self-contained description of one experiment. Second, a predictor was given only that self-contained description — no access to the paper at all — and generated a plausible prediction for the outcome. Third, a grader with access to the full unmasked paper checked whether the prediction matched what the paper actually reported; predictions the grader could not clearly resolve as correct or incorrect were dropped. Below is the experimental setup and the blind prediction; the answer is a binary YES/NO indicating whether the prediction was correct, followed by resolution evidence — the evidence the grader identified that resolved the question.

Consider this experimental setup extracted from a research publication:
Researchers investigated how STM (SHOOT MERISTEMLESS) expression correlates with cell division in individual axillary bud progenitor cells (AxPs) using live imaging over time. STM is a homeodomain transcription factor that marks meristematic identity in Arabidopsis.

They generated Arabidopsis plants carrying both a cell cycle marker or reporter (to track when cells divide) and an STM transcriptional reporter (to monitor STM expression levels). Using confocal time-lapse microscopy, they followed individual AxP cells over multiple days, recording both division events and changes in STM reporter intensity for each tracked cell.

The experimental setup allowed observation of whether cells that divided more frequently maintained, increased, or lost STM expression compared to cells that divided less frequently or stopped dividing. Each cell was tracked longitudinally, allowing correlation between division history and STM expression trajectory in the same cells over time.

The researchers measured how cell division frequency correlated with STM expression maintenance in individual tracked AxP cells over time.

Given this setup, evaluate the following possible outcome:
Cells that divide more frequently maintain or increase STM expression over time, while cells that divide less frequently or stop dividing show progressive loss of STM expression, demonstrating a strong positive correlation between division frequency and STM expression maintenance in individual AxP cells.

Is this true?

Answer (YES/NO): YES